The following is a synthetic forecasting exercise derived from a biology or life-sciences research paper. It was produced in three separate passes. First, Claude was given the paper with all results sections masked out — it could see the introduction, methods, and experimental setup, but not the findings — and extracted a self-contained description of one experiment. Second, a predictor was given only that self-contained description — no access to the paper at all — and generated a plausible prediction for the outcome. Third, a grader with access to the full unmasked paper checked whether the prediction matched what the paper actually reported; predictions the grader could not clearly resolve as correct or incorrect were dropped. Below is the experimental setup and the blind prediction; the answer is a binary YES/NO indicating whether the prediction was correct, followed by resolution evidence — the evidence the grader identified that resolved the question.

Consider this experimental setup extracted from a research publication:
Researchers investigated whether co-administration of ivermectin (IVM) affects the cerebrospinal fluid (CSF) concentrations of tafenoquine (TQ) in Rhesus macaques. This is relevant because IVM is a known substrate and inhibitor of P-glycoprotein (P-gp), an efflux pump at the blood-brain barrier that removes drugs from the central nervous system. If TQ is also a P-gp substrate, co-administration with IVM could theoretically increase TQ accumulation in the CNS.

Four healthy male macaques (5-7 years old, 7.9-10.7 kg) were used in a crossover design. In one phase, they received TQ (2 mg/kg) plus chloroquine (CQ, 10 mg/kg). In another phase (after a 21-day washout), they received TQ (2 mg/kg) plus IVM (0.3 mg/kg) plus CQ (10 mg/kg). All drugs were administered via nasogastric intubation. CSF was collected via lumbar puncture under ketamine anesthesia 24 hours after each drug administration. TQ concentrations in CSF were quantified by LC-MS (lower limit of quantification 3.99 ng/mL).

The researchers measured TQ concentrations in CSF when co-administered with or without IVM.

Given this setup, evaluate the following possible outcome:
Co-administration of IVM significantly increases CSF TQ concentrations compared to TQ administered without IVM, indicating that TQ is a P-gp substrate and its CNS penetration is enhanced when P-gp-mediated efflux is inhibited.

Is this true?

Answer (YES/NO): NO